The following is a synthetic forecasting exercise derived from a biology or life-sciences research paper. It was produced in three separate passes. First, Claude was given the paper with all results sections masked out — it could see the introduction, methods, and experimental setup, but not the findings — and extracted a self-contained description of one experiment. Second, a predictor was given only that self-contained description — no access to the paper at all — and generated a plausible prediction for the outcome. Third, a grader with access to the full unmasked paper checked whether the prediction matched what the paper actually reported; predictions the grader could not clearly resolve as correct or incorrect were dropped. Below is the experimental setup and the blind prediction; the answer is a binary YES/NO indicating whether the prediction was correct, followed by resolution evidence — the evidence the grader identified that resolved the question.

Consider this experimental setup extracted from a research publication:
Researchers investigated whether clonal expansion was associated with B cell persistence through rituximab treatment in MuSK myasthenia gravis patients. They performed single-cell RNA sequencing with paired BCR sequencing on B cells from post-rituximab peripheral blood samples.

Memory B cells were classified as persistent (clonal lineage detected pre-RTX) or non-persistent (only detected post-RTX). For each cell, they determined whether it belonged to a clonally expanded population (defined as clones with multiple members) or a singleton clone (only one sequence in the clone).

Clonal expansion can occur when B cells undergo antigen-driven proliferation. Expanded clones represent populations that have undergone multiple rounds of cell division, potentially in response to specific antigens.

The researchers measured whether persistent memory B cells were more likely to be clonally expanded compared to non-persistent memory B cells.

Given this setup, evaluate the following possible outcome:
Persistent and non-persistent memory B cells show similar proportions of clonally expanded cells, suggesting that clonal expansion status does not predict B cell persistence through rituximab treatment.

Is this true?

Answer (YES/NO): NO